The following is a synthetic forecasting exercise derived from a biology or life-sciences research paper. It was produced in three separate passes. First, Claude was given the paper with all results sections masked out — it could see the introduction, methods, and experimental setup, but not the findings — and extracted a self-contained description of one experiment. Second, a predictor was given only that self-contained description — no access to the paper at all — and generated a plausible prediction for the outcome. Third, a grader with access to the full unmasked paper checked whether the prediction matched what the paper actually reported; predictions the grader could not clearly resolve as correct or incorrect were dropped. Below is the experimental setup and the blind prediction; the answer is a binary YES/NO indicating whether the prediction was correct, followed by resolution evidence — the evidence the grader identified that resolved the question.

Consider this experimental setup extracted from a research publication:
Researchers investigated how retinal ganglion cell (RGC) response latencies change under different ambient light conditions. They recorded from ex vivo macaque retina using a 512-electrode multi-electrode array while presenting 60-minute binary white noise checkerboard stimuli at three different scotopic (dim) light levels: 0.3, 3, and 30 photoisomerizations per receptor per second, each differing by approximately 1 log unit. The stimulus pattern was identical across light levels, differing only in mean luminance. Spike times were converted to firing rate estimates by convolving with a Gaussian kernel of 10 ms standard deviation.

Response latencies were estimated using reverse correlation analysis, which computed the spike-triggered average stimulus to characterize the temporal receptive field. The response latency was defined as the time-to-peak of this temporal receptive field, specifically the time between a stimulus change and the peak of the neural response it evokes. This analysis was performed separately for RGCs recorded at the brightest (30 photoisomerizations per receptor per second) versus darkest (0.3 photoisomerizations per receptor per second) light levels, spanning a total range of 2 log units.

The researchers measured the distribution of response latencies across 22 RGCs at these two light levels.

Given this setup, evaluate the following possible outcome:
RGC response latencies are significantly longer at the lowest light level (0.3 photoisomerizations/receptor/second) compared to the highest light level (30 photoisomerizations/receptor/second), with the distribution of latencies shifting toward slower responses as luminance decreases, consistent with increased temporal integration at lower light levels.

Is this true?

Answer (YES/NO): YES